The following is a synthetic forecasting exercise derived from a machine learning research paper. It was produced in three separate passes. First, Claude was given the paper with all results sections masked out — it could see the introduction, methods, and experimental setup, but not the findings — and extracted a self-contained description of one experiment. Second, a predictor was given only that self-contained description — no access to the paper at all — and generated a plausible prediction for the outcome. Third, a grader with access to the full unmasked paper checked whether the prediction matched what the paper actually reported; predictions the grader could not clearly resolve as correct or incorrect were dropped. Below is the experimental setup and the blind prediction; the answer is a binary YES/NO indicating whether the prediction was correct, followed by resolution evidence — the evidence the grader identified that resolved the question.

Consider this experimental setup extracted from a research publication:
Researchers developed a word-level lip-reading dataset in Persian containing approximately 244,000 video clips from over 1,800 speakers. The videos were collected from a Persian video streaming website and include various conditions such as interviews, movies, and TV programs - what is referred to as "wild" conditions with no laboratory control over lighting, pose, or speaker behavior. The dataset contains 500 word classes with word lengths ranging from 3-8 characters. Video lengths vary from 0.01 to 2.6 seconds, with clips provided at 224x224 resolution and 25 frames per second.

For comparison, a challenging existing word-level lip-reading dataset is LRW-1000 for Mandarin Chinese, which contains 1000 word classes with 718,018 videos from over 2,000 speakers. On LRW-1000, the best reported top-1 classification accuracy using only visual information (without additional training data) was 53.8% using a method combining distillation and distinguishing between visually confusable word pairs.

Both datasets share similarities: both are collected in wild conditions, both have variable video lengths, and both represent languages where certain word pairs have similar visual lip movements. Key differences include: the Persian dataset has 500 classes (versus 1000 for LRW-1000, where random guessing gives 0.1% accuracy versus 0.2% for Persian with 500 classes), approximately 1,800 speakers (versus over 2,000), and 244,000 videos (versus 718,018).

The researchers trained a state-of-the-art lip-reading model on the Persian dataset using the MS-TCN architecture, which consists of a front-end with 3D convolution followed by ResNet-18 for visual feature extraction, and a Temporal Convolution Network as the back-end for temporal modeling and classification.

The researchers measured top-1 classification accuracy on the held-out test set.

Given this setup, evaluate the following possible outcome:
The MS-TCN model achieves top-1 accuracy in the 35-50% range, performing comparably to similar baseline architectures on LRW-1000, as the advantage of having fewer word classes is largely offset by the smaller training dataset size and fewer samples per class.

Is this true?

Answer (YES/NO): NO